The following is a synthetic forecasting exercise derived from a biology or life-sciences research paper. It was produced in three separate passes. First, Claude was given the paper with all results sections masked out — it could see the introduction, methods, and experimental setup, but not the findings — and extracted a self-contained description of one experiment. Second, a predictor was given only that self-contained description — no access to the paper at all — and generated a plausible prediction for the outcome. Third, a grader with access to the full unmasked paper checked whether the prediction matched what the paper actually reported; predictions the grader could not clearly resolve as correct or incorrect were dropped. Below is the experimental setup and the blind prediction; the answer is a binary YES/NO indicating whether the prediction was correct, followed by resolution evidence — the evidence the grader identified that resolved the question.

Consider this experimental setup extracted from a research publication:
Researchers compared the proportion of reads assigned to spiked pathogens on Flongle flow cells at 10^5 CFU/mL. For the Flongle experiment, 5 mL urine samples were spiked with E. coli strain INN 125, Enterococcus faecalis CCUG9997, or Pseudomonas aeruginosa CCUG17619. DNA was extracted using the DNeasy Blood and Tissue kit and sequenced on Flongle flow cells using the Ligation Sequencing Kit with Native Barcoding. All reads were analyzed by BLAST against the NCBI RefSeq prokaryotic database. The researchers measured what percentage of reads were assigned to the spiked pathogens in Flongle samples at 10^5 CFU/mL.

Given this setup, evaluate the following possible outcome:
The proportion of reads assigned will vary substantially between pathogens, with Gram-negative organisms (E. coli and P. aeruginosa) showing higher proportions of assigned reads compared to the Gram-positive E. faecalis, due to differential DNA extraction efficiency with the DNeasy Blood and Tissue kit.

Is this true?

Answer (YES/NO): NO